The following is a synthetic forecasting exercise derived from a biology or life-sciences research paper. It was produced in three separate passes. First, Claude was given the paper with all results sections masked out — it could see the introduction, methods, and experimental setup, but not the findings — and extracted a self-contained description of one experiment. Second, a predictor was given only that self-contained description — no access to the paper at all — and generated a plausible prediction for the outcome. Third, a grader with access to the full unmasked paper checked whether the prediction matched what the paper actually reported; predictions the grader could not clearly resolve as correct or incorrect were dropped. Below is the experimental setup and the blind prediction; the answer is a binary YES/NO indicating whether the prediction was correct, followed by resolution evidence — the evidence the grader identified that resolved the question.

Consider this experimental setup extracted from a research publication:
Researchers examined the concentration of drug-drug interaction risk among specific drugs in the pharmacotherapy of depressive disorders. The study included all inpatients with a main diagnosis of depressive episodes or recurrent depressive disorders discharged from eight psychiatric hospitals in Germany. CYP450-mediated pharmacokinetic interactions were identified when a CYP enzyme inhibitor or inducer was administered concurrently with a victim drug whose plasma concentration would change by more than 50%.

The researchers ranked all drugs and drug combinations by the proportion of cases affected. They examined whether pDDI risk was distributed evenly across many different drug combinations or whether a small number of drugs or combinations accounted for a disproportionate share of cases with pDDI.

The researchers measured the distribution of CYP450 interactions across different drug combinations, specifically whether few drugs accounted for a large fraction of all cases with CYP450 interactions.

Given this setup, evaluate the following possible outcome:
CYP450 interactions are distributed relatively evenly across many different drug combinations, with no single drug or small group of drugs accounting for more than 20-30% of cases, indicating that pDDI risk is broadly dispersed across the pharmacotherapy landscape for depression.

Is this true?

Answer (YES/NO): NO